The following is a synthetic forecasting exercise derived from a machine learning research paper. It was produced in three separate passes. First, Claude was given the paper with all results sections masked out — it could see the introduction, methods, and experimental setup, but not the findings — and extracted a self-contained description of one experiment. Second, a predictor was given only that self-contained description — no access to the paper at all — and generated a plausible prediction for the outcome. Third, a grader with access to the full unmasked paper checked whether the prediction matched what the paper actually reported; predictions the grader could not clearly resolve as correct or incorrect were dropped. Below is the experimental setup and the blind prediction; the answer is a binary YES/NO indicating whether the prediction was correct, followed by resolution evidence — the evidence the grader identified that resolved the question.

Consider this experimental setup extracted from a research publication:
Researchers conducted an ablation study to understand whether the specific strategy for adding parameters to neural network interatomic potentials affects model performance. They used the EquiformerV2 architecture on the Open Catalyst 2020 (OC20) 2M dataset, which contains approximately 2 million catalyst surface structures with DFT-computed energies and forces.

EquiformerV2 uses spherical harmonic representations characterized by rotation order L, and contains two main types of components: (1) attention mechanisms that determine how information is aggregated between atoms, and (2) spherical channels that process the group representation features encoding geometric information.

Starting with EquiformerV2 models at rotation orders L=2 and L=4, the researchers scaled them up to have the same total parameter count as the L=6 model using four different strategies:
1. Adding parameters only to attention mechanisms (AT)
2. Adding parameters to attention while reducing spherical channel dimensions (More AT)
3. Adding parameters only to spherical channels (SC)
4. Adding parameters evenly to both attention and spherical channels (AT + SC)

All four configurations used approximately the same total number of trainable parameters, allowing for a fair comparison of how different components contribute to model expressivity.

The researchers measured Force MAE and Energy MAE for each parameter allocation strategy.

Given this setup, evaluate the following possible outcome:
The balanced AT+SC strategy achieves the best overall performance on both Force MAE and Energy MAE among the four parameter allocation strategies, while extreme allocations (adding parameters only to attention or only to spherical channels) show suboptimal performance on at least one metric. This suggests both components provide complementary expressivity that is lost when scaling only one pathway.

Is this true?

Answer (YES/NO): NO